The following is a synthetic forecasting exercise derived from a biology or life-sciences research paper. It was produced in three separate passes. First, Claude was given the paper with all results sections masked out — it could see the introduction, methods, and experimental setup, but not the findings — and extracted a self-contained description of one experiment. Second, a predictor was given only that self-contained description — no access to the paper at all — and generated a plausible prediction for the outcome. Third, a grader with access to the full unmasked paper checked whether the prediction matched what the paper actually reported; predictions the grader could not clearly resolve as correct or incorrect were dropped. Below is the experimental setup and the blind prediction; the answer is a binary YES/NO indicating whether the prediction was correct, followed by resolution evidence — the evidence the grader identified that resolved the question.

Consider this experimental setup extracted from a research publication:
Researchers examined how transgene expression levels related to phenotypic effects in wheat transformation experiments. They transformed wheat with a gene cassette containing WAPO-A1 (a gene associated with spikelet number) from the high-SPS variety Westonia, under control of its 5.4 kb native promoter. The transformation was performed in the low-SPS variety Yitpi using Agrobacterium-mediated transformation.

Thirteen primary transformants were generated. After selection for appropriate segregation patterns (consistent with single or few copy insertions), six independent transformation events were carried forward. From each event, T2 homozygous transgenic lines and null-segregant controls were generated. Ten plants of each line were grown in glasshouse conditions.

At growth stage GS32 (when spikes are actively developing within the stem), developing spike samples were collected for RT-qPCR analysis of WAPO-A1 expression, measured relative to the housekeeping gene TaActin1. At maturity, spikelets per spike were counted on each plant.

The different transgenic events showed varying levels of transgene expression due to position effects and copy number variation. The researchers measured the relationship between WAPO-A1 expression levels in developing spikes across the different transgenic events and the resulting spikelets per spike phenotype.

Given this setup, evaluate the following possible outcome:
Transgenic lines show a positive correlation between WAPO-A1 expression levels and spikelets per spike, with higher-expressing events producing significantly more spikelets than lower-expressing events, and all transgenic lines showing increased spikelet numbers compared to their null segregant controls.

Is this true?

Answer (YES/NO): NO